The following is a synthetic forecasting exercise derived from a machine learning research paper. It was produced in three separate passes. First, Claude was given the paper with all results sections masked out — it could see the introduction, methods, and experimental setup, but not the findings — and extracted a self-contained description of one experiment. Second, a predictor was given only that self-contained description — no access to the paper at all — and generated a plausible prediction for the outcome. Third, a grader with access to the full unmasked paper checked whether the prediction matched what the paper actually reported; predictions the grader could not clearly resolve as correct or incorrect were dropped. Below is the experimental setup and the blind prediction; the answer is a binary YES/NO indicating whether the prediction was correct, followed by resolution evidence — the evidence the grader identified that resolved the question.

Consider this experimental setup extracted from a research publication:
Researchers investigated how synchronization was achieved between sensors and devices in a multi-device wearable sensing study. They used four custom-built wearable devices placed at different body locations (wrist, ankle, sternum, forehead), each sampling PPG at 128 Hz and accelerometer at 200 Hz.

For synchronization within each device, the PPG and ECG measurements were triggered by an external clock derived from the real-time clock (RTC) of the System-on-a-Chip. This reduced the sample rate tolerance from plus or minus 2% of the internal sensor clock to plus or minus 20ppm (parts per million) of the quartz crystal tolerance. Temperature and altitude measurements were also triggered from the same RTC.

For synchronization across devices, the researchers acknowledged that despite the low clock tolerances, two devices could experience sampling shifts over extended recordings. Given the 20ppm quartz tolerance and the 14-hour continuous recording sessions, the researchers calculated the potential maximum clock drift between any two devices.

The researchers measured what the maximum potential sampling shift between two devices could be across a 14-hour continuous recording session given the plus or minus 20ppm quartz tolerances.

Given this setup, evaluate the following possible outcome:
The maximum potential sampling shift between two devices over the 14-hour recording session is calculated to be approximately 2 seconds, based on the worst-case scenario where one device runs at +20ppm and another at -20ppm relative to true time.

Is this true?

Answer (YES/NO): YES